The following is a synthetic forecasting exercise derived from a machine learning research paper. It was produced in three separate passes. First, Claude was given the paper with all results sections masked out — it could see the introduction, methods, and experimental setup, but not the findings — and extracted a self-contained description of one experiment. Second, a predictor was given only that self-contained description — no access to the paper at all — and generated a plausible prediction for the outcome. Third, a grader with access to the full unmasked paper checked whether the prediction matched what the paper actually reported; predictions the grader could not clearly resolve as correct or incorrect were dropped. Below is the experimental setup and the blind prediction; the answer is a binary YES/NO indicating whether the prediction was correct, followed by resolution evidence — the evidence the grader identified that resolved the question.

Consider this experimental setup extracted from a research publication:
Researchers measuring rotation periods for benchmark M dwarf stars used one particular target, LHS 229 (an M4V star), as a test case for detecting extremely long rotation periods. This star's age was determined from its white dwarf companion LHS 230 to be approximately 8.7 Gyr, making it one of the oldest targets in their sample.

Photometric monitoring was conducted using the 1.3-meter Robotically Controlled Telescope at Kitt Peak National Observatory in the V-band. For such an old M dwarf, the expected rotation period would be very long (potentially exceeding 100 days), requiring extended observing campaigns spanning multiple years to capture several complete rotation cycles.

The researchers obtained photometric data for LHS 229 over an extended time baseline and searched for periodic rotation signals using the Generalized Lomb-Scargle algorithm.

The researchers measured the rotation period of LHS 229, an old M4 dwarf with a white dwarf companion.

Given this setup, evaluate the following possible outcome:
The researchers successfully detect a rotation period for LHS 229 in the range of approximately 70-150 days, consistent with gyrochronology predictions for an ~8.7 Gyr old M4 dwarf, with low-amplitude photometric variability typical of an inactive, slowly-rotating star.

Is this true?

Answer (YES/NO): NO